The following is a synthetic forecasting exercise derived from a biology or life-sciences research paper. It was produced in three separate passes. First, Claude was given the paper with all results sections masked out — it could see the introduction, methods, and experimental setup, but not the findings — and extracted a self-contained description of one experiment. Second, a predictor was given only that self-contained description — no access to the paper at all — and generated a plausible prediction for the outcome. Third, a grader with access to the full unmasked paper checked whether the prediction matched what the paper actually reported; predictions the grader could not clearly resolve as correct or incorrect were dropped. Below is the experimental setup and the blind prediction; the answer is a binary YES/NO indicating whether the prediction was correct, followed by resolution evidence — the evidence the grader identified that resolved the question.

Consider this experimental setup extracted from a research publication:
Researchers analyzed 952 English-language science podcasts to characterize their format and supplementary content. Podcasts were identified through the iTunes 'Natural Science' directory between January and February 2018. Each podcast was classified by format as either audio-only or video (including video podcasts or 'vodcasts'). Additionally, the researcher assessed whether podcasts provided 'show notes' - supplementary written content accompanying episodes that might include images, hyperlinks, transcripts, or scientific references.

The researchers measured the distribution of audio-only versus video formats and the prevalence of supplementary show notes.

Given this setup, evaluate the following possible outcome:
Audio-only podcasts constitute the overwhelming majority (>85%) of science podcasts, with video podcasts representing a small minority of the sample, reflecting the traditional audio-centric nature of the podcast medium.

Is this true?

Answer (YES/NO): YES